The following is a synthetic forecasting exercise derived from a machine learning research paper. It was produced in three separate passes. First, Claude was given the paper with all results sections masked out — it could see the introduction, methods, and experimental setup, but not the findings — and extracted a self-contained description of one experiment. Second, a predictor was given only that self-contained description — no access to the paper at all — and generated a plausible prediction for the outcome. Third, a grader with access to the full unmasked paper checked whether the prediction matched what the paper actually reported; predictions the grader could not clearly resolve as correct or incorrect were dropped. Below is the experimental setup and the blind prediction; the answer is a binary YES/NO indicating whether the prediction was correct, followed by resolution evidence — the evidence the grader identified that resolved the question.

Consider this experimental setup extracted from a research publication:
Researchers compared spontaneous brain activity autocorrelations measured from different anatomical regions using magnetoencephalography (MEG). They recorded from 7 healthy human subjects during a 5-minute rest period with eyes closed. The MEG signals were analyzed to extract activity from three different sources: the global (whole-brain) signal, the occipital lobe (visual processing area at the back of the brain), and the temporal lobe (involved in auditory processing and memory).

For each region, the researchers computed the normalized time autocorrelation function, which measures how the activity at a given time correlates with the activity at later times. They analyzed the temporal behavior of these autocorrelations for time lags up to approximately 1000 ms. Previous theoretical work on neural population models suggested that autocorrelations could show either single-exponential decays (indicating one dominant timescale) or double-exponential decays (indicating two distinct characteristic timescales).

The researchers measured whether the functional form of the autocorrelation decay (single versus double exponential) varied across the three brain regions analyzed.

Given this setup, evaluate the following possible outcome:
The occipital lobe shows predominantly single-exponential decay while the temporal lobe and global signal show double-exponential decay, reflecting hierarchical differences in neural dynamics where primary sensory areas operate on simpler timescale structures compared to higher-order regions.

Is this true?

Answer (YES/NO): NO